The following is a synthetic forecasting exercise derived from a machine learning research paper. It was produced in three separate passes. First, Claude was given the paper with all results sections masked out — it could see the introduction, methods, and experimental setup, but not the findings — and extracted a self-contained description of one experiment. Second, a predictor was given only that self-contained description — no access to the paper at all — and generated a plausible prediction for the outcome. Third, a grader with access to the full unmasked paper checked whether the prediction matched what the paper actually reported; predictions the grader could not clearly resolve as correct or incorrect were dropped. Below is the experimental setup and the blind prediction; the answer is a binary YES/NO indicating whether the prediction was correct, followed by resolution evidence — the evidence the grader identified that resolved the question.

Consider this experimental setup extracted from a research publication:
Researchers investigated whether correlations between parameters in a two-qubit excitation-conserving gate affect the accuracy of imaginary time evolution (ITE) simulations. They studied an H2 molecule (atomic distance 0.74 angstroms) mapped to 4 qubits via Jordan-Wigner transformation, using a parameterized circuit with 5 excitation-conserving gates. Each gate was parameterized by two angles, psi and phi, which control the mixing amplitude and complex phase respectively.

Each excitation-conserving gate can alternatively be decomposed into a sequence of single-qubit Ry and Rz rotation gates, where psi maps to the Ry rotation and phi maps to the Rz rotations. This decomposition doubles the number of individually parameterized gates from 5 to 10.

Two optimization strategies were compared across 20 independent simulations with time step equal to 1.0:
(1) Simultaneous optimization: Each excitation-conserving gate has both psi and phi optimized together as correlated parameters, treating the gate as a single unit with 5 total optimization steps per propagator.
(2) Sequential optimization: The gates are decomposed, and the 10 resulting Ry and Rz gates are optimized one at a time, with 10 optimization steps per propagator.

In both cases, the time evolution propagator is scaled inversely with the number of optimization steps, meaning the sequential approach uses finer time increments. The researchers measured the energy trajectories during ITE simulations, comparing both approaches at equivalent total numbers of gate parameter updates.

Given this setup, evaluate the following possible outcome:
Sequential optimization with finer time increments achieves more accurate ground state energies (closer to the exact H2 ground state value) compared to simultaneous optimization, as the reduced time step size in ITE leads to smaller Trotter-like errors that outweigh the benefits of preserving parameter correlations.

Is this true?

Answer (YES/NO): NO